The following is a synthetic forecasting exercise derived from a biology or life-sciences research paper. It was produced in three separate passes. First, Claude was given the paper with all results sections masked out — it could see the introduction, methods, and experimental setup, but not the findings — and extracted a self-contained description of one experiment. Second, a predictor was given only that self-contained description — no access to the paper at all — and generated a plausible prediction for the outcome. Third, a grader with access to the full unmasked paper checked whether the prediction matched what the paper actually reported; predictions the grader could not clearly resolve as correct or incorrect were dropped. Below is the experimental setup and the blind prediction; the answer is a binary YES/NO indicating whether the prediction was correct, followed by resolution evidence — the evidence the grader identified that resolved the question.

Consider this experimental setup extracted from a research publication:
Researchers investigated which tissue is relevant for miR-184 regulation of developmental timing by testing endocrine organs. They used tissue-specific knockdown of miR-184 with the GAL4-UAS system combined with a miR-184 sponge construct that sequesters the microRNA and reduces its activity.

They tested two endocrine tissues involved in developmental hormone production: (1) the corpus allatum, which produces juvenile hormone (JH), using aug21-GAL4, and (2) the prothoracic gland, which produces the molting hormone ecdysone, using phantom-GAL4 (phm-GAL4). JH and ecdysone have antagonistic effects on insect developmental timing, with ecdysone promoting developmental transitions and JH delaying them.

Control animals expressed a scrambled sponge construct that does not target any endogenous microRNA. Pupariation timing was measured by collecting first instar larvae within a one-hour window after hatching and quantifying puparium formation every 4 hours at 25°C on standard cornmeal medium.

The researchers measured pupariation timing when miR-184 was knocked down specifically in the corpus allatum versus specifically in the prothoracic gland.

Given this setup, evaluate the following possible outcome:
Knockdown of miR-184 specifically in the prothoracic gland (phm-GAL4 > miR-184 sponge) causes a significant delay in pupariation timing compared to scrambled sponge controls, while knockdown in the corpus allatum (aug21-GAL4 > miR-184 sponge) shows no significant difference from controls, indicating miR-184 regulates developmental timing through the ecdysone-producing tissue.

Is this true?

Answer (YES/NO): NO